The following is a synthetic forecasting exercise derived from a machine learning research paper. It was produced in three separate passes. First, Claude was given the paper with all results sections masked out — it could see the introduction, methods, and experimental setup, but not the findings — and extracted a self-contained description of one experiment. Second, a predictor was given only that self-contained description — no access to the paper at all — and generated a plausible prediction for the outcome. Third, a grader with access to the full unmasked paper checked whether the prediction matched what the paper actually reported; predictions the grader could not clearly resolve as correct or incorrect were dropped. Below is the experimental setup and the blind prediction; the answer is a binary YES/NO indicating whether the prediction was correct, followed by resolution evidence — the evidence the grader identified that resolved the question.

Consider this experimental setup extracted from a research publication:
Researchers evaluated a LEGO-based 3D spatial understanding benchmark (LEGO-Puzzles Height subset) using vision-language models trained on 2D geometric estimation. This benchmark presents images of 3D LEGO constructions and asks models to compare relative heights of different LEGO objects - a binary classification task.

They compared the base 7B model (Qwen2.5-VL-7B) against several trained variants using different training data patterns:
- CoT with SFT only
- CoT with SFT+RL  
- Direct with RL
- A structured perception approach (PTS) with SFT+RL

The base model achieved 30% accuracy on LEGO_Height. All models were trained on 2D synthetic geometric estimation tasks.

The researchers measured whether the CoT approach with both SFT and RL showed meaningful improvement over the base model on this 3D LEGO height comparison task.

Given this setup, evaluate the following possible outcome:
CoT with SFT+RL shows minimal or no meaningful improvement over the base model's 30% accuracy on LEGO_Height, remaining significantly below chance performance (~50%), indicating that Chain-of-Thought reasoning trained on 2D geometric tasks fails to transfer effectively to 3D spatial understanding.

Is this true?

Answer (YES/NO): YES